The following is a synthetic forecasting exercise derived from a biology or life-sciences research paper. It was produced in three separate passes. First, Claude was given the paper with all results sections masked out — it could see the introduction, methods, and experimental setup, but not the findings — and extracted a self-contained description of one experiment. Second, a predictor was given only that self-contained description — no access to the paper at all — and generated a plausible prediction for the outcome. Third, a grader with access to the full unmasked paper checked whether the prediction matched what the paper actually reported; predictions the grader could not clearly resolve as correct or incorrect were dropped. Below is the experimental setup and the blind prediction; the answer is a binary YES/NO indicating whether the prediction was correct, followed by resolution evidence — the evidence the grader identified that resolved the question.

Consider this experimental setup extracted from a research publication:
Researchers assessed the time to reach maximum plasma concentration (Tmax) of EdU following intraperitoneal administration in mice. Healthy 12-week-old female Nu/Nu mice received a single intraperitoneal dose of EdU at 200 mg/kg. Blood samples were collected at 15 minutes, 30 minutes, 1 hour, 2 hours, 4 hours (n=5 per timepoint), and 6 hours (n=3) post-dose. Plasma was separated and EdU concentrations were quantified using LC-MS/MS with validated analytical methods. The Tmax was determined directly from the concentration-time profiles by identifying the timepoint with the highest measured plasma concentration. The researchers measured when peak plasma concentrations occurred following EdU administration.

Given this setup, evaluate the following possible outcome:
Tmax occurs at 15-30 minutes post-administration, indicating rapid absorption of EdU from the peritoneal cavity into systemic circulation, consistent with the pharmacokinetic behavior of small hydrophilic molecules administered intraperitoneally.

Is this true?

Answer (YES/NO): YES